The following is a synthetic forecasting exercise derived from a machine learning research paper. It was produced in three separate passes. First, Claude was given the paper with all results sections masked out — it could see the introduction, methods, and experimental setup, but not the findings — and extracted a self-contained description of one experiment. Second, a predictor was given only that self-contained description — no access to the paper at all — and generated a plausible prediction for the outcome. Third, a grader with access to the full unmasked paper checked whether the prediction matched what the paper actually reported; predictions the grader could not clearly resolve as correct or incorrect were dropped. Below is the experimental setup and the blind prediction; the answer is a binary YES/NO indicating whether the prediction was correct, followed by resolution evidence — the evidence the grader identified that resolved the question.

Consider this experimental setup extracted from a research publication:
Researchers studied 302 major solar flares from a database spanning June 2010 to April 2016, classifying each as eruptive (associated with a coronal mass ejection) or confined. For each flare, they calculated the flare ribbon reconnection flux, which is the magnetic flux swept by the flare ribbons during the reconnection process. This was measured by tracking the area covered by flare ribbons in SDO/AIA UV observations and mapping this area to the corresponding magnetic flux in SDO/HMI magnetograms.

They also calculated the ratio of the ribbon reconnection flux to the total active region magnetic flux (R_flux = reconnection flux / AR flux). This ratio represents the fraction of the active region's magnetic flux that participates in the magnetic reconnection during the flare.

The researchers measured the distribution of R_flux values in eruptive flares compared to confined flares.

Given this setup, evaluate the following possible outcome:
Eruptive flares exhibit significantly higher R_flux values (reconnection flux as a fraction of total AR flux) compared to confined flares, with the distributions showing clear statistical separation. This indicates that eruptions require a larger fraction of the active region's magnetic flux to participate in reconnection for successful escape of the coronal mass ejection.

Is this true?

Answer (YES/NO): NO